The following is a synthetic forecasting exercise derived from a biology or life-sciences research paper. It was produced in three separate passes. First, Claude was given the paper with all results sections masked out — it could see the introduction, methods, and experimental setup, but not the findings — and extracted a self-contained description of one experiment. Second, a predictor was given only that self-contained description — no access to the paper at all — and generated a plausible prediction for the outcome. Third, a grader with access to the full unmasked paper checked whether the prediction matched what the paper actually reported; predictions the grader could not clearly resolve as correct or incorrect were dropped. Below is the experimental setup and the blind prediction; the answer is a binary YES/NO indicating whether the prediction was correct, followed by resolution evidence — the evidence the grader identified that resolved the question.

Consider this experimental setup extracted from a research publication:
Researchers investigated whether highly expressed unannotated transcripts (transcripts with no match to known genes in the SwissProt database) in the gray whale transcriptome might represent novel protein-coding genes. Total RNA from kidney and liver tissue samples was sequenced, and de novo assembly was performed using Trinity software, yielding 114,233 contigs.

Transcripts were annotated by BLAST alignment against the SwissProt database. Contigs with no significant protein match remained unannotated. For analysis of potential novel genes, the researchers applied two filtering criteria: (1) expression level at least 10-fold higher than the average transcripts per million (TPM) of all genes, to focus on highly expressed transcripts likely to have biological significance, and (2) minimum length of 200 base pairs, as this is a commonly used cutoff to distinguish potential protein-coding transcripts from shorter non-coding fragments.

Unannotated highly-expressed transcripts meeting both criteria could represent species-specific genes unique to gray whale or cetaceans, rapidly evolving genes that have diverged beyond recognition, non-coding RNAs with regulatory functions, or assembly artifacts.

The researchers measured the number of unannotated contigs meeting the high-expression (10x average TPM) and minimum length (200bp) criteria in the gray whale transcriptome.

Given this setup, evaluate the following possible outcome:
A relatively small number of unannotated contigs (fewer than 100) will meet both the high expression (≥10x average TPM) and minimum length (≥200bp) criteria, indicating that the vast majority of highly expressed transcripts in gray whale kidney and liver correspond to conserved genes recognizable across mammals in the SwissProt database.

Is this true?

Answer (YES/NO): NO